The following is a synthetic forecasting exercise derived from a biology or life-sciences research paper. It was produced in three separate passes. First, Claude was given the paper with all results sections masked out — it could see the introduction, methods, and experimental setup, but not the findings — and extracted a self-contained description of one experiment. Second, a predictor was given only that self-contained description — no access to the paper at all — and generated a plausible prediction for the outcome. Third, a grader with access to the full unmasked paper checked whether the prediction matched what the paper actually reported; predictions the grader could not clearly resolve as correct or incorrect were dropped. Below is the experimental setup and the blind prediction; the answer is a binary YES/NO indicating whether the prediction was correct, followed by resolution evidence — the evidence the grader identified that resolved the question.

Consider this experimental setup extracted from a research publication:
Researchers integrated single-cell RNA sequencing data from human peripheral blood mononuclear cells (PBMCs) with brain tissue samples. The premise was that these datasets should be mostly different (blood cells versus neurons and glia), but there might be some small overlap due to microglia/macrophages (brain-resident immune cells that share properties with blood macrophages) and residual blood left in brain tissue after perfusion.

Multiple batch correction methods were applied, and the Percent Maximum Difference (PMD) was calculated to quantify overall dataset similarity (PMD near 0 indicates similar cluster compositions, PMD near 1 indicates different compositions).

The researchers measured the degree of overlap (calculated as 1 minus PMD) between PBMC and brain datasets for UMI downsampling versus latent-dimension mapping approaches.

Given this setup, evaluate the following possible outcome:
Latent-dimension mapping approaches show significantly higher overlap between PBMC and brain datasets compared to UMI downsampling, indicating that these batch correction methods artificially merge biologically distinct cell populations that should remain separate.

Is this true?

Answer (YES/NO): YES